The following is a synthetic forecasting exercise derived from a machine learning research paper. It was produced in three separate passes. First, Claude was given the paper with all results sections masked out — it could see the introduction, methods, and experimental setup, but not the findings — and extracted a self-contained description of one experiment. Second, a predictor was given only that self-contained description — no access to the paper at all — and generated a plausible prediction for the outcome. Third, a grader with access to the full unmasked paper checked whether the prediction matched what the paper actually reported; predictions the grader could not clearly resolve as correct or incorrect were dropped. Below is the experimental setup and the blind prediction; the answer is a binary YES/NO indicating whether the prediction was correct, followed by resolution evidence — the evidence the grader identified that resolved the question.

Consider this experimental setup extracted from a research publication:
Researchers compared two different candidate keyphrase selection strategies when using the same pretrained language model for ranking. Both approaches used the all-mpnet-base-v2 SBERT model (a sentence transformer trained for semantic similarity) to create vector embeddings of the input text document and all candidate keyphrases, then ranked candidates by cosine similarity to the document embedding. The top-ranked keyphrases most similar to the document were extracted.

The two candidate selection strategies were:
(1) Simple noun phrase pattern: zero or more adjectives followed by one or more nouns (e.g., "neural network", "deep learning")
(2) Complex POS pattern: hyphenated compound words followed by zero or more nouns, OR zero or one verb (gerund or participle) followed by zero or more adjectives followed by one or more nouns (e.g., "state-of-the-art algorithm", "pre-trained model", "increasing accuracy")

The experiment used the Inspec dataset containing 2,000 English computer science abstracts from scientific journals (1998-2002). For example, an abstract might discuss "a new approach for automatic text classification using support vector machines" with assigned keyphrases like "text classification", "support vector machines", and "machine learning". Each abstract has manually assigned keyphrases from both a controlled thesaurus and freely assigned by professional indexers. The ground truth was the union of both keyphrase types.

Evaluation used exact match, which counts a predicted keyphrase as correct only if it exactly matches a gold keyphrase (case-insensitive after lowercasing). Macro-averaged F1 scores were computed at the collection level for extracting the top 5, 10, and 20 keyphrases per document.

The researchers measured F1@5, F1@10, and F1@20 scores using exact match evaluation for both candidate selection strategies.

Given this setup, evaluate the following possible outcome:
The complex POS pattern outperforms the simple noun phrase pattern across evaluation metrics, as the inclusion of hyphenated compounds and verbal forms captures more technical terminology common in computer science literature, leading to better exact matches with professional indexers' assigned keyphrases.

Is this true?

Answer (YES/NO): YES